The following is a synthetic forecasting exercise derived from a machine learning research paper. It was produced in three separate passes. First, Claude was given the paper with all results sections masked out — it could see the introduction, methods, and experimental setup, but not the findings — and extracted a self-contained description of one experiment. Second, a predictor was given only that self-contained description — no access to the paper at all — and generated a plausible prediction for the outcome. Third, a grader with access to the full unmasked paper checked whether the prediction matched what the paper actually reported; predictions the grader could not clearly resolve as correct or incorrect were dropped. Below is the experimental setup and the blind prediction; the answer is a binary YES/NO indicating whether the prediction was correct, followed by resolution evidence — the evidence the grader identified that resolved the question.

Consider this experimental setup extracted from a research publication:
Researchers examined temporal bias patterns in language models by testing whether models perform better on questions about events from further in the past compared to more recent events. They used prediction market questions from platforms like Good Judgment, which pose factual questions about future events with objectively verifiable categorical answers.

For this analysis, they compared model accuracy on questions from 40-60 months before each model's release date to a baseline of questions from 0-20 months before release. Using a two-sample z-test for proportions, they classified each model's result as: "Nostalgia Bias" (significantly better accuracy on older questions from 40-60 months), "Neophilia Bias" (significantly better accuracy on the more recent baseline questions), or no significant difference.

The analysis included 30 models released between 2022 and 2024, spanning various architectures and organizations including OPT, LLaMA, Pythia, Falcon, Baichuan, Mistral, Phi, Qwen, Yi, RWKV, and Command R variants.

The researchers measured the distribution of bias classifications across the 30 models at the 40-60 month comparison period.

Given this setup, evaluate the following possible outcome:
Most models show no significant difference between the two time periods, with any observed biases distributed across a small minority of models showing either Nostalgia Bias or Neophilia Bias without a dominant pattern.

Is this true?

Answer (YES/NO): NO